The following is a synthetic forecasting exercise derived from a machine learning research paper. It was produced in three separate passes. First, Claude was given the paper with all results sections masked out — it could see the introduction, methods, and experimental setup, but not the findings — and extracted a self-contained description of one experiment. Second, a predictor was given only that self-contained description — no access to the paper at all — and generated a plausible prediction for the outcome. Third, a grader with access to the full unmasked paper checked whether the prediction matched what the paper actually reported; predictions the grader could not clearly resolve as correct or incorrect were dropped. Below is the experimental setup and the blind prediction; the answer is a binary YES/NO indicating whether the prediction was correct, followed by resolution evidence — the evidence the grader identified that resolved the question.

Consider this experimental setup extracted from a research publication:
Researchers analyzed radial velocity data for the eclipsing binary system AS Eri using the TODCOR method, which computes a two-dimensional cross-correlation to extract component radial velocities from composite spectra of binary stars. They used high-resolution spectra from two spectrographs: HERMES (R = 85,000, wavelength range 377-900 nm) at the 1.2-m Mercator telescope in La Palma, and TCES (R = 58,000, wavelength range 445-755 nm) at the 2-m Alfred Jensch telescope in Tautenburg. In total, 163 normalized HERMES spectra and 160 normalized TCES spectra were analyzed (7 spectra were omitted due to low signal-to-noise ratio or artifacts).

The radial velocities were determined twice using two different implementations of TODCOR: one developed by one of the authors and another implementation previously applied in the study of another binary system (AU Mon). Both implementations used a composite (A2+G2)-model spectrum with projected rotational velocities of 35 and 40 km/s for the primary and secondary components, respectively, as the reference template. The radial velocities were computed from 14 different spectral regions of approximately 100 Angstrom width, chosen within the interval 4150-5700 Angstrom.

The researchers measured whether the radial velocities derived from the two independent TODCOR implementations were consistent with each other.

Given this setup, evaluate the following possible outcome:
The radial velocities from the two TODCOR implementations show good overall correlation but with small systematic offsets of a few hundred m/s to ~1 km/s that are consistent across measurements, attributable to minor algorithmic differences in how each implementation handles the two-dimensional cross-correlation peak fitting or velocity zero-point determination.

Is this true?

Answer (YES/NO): NO